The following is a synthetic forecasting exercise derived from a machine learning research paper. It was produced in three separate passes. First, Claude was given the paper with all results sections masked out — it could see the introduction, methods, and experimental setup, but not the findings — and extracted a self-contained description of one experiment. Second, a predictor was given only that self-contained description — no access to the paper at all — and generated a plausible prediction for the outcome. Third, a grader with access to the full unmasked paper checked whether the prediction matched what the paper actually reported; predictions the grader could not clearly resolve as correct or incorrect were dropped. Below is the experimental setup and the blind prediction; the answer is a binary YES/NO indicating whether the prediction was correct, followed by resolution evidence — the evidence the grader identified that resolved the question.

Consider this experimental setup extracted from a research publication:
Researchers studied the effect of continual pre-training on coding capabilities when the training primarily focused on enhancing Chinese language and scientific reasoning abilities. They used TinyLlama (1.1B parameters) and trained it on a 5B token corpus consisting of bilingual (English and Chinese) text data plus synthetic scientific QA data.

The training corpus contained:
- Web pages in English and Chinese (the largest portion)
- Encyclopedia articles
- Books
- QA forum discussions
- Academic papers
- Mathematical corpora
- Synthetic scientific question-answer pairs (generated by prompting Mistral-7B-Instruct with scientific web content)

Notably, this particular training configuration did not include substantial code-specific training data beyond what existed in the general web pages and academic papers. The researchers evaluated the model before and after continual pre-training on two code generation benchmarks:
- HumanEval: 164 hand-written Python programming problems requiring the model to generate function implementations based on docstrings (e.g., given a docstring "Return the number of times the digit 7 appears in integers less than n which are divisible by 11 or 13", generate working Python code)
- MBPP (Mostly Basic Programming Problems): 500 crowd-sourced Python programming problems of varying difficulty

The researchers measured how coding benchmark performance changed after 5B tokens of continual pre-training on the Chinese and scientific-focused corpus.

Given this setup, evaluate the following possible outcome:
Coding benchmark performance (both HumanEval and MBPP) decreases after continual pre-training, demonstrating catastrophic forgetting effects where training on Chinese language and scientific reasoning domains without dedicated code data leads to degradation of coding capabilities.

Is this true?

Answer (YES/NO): YES